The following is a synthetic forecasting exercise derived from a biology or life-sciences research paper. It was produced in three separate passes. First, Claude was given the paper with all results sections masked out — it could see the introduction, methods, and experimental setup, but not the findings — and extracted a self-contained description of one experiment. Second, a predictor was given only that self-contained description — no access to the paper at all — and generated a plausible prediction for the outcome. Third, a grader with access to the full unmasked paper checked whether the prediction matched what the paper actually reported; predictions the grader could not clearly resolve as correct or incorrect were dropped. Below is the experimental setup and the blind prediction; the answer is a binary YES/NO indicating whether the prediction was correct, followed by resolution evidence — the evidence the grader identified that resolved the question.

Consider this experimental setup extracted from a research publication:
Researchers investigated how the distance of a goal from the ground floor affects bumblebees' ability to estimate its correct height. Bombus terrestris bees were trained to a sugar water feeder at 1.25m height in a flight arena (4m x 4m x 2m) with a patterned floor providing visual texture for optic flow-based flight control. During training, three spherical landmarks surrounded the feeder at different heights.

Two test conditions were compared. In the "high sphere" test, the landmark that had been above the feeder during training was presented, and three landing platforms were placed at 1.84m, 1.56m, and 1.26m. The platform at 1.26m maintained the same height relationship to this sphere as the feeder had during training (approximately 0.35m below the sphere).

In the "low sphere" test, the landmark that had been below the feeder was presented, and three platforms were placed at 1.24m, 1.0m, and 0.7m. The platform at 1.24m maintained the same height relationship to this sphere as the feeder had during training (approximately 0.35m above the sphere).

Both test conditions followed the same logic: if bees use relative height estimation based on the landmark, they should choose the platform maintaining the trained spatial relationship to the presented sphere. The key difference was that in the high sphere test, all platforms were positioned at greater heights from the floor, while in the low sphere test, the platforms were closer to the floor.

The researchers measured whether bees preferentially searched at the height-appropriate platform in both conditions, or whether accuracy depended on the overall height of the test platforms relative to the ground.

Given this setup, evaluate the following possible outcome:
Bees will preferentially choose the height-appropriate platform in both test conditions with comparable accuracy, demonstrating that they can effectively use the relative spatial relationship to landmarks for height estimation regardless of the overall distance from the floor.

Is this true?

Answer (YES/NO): NO